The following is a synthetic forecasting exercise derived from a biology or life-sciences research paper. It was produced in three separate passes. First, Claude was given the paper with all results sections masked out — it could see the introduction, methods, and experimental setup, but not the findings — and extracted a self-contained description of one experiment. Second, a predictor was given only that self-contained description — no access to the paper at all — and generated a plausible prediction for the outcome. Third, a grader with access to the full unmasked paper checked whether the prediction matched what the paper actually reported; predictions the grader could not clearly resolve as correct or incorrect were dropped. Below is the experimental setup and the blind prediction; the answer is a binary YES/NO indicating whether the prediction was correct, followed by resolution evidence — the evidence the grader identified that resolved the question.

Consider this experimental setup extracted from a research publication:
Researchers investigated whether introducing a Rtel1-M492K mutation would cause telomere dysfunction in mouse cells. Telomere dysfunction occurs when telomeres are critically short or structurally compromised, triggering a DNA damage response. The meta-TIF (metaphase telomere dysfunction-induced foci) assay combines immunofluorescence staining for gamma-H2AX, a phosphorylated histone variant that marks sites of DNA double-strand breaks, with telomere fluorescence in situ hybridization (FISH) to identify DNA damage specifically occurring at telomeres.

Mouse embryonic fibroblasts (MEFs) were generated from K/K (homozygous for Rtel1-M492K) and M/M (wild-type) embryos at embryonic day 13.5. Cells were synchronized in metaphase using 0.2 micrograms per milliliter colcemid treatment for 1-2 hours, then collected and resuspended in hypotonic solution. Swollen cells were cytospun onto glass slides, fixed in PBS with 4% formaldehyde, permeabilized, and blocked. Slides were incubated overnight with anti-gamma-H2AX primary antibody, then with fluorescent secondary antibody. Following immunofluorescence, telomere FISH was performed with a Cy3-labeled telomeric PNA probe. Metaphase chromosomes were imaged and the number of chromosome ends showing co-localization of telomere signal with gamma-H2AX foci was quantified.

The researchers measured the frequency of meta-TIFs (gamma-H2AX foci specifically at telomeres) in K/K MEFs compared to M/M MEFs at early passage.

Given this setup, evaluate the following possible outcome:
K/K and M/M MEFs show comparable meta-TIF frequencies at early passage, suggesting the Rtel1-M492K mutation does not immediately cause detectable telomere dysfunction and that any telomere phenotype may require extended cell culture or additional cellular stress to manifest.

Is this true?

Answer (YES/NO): YES